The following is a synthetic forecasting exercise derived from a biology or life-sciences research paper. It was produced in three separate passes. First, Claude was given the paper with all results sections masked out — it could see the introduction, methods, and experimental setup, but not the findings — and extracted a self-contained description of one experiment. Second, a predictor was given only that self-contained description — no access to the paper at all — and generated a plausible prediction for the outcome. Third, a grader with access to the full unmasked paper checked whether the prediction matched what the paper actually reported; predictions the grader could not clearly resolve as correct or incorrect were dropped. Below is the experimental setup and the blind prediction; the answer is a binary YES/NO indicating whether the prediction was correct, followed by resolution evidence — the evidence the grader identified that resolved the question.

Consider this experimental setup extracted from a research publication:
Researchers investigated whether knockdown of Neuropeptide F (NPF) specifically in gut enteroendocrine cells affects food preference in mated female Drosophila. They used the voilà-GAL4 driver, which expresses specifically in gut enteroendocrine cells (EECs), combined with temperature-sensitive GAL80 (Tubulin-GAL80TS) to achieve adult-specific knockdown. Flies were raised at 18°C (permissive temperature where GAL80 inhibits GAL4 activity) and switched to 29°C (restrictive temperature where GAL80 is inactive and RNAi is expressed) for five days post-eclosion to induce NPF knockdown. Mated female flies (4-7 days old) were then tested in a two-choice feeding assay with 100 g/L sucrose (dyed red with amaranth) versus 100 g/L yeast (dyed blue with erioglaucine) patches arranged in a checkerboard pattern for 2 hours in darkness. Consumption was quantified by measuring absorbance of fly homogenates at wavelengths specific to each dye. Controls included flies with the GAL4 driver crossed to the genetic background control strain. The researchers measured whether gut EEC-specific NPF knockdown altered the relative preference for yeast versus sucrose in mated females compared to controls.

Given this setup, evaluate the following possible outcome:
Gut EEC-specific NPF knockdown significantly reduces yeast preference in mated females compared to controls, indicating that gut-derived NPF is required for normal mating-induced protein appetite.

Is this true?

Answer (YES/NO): YES